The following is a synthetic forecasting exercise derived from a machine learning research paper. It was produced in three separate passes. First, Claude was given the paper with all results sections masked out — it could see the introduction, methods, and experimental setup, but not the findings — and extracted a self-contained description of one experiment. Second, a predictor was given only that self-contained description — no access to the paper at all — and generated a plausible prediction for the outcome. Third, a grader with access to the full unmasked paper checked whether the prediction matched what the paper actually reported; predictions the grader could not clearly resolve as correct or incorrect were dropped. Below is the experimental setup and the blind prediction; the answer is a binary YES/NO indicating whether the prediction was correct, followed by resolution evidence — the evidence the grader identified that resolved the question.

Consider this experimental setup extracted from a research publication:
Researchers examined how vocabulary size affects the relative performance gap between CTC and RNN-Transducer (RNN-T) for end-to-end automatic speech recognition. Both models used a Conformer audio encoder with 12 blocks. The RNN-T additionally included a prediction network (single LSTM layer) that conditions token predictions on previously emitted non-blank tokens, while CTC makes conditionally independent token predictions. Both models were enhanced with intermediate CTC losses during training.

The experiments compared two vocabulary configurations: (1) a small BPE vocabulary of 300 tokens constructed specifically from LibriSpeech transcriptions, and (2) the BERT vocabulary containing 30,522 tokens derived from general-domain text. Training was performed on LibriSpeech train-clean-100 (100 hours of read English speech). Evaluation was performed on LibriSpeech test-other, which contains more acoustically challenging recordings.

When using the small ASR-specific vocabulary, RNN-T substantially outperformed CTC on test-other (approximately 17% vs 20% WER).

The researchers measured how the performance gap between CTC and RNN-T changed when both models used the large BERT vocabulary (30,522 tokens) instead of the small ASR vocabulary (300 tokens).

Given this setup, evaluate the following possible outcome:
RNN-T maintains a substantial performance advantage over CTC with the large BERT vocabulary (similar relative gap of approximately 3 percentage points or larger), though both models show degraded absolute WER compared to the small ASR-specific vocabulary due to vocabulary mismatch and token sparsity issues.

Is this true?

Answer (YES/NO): NO